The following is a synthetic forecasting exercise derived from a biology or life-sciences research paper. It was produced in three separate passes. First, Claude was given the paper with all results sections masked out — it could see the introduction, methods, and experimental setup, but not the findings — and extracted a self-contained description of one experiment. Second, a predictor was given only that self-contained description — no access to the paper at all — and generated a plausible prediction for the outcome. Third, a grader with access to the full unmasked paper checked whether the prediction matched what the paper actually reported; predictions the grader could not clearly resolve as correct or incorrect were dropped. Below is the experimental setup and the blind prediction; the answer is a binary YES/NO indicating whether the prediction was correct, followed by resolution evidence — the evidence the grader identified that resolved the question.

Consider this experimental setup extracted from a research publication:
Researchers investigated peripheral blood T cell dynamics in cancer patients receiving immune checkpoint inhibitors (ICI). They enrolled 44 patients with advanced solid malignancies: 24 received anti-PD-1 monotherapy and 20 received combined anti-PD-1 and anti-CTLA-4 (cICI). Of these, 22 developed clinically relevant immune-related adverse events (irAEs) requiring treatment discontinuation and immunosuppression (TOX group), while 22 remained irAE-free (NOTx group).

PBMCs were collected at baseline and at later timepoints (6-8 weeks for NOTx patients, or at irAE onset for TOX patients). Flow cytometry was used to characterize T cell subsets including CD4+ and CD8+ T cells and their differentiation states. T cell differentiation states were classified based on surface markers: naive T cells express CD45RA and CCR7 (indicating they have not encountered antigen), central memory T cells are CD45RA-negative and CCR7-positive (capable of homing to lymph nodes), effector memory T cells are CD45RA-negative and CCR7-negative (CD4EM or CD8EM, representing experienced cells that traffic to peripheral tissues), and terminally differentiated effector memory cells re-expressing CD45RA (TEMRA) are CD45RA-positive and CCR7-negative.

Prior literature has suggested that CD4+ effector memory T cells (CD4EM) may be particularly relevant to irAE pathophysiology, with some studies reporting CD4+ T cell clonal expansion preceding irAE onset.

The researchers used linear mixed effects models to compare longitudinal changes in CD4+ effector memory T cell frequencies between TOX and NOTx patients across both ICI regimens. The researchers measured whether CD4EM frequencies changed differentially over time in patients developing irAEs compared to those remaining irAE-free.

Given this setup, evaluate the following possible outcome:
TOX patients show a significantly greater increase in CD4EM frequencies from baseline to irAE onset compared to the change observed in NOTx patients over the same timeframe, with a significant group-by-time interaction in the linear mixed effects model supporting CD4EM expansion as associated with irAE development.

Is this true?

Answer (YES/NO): NO